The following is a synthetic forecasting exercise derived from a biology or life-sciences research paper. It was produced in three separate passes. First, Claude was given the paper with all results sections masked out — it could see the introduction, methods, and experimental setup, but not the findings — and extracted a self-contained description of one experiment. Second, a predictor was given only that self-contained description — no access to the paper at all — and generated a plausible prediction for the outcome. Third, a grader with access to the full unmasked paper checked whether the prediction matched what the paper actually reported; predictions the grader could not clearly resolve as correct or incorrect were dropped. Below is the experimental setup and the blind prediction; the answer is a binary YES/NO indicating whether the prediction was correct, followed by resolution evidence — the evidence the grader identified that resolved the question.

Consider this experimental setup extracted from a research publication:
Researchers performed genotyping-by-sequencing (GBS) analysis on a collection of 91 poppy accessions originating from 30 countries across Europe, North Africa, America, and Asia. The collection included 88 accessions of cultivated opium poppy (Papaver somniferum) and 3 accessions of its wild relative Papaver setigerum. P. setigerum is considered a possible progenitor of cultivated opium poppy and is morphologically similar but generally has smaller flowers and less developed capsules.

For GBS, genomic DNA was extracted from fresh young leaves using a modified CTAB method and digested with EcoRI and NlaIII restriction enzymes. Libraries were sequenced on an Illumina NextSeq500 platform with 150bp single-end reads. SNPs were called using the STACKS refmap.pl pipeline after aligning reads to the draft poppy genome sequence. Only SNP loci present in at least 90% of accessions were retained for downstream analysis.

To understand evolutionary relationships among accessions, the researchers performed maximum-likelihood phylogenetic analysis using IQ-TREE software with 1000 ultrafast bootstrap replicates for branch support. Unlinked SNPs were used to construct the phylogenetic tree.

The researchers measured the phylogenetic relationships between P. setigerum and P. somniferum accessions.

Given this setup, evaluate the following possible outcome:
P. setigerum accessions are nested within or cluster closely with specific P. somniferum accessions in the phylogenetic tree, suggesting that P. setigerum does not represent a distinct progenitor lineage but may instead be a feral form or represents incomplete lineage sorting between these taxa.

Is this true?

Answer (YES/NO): NO